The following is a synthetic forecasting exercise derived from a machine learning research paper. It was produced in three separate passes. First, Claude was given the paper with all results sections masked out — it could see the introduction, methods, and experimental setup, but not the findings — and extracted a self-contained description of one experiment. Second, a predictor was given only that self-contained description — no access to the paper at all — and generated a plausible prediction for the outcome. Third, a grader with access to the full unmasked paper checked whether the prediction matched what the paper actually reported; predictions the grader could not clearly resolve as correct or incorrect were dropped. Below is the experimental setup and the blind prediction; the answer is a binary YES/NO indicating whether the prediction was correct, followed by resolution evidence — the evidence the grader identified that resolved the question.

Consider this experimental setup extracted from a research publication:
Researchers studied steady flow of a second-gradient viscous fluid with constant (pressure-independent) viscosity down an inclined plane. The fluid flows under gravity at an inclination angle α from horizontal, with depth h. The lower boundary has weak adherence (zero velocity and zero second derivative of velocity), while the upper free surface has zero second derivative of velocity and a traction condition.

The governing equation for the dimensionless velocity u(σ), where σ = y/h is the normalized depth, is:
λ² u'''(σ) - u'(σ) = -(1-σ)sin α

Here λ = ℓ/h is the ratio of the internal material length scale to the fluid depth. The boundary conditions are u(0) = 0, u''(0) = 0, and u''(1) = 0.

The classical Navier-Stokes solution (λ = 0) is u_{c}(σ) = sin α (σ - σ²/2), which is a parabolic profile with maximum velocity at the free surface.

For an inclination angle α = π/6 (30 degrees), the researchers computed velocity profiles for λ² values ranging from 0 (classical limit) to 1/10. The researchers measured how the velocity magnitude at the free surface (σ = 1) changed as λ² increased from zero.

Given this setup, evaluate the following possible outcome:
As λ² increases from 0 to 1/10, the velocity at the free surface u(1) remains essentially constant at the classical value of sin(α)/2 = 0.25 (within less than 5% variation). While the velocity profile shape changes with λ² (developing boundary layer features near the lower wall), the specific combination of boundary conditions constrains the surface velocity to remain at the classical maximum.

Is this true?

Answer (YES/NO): YES